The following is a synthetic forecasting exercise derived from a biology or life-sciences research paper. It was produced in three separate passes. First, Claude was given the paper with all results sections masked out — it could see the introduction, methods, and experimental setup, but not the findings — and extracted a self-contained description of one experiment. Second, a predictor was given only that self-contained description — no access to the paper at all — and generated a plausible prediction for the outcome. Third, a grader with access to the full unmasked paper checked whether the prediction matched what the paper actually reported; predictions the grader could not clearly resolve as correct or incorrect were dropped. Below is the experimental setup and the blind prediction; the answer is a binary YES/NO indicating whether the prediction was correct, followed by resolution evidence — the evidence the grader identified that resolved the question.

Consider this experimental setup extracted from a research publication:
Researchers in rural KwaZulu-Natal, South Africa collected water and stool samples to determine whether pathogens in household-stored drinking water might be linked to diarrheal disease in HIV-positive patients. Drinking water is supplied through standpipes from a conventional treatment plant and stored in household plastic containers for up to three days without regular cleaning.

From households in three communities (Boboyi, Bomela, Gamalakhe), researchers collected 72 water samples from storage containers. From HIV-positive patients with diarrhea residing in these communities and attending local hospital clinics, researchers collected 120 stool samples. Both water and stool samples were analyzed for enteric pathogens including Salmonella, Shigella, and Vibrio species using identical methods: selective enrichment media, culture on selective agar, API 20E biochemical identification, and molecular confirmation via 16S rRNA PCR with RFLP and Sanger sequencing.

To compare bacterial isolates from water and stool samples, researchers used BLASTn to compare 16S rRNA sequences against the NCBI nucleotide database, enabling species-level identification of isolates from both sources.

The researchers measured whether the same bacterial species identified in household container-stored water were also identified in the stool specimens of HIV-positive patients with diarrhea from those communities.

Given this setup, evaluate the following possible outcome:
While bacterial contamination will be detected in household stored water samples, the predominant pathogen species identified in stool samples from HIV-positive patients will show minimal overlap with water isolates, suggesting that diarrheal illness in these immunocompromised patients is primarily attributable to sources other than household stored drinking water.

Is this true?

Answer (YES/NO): NO